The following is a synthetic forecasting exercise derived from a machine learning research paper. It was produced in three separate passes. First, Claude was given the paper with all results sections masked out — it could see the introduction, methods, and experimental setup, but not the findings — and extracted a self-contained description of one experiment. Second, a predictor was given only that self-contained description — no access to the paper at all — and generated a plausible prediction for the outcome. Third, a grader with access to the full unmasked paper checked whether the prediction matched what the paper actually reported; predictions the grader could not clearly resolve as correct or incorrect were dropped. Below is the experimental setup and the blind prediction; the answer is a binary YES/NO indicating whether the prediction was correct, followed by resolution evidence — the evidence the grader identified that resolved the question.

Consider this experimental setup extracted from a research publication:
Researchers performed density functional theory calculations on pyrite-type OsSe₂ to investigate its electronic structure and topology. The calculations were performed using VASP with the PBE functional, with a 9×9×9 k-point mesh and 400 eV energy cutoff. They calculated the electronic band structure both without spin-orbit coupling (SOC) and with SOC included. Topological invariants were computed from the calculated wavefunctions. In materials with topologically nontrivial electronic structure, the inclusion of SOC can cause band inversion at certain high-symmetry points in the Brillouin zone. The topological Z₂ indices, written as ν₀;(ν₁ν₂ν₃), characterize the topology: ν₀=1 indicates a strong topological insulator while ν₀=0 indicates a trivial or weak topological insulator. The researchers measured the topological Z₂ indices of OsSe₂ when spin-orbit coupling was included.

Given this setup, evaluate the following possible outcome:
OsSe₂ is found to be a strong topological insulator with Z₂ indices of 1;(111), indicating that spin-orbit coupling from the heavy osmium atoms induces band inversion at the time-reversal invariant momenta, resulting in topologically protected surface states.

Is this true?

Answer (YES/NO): NO